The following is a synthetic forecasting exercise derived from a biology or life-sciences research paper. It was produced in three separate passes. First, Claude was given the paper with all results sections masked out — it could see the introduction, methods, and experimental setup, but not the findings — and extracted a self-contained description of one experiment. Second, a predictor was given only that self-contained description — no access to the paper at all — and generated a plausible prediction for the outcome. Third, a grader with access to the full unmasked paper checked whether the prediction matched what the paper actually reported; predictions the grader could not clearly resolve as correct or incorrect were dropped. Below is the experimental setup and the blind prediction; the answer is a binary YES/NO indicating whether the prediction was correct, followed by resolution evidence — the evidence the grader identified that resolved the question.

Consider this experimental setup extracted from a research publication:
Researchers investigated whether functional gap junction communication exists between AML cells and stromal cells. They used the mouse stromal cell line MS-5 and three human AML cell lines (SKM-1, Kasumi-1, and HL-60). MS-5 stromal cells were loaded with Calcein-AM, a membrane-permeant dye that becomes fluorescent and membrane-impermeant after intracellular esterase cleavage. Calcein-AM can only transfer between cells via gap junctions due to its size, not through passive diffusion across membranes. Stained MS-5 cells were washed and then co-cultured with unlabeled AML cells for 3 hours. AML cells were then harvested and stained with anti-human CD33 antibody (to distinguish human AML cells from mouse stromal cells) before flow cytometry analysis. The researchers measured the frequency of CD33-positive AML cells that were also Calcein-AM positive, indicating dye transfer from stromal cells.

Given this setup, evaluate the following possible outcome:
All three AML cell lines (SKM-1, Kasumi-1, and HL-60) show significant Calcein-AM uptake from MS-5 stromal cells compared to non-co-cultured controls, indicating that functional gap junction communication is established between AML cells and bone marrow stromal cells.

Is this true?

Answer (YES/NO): YES